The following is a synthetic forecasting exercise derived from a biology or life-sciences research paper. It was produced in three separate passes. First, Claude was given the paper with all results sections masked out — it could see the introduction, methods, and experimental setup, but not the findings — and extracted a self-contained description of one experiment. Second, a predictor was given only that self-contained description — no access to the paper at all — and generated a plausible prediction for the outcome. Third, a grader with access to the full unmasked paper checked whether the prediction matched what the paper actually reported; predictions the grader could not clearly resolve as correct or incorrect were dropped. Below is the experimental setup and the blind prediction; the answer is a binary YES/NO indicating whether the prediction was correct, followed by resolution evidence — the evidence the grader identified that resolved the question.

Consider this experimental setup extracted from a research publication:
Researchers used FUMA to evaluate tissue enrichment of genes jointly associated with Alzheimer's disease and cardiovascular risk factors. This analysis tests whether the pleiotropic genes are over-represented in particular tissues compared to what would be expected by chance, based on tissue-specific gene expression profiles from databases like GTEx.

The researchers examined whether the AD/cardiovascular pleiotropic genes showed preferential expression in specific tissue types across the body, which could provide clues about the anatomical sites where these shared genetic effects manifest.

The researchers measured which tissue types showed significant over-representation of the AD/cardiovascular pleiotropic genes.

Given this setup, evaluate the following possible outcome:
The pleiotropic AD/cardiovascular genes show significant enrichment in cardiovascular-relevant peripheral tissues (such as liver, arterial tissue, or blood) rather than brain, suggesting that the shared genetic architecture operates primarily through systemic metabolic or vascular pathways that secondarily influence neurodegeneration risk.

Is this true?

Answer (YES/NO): NO